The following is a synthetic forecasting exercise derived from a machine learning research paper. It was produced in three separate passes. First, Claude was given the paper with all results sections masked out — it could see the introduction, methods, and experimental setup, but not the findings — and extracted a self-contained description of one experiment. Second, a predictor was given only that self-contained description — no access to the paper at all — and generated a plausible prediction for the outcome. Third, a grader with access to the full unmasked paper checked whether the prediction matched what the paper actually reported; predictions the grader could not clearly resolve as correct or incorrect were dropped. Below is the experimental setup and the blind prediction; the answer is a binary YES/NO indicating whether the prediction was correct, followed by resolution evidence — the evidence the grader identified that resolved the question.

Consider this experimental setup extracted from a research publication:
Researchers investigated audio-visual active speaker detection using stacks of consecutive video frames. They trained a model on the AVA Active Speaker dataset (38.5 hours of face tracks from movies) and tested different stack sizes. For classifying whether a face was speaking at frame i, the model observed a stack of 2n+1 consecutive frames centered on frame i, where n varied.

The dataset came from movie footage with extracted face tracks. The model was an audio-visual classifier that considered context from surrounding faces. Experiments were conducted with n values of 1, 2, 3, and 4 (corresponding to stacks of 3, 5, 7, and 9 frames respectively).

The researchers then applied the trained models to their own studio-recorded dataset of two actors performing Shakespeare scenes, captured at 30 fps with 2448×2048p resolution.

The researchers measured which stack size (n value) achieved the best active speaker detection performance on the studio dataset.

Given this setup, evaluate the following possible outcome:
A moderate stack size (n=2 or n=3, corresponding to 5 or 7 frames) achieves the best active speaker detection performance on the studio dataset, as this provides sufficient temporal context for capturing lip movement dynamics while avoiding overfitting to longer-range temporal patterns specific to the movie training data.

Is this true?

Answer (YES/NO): YES